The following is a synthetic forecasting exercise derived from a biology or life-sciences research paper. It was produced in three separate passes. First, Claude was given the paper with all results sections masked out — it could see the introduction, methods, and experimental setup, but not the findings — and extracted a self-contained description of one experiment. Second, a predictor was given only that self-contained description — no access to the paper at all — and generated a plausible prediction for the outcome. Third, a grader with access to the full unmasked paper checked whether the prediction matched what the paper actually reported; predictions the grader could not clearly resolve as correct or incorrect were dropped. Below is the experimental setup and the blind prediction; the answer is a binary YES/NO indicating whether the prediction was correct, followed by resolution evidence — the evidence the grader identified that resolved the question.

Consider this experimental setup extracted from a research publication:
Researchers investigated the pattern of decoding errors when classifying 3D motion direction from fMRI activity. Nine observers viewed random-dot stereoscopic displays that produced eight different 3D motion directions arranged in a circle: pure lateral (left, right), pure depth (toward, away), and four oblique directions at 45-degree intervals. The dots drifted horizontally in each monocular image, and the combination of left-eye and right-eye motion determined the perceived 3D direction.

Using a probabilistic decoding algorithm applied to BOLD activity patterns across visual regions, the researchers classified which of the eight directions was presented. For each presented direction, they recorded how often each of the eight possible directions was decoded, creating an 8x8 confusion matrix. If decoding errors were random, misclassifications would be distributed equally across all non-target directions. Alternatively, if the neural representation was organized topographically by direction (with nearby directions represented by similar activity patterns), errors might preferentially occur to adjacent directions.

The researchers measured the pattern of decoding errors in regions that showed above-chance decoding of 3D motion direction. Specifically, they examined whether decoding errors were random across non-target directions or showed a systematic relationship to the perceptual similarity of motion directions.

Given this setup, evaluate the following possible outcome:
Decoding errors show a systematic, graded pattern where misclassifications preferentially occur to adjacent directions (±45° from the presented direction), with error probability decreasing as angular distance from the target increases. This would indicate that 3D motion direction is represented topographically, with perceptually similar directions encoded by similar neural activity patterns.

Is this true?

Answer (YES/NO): YES